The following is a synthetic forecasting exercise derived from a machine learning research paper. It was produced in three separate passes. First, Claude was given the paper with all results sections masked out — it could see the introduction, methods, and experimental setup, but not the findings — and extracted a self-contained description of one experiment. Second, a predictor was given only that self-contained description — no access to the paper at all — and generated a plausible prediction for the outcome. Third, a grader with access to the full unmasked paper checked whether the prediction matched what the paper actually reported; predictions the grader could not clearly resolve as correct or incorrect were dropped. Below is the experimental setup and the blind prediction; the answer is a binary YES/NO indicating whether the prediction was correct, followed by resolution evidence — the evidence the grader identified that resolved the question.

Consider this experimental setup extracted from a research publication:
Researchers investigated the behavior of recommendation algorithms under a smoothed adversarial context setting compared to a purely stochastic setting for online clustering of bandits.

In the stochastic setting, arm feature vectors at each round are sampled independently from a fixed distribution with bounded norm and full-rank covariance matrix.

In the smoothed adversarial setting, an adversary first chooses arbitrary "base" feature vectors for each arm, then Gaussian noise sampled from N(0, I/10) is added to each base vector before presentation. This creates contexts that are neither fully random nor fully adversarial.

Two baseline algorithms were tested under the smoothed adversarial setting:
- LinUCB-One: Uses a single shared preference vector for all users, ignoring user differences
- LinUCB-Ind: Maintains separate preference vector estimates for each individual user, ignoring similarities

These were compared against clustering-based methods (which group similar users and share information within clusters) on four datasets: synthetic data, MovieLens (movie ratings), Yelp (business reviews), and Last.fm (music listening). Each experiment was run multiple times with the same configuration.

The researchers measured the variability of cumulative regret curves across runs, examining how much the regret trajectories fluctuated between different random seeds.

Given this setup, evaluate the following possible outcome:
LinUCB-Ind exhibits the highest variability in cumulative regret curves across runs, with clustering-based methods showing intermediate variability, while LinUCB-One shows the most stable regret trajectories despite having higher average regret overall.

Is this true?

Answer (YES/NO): NO